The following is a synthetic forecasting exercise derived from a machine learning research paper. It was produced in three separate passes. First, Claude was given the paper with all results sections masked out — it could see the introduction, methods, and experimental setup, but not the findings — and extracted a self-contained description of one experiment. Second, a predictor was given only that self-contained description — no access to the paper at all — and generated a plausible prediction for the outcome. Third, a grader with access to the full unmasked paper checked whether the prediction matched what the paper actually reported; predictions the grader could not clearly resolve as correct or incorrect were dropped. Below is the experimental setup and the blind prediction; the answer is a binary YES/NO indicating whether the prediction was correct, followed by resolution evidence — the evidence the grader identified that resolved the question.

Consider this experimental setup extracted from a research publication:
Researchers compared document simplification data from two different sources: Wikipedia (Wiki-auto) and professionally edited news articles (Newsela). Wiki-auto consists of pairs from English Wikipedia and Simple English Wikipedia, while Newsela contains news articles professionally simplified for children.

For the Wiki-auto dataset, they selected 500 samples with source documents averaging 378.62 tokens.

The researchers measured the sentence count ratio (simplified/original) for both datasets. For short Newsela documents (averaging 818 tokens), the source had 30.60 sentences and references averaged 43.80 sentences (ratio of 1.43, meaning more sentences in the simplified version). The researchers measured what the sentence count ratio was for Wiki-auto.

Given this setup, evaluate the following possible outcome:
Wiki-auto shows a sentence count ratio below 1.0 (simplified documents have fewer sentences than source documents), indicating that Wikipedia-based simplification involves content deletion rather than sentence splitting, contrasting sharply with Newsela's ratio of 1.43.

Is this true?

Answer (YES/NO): YES